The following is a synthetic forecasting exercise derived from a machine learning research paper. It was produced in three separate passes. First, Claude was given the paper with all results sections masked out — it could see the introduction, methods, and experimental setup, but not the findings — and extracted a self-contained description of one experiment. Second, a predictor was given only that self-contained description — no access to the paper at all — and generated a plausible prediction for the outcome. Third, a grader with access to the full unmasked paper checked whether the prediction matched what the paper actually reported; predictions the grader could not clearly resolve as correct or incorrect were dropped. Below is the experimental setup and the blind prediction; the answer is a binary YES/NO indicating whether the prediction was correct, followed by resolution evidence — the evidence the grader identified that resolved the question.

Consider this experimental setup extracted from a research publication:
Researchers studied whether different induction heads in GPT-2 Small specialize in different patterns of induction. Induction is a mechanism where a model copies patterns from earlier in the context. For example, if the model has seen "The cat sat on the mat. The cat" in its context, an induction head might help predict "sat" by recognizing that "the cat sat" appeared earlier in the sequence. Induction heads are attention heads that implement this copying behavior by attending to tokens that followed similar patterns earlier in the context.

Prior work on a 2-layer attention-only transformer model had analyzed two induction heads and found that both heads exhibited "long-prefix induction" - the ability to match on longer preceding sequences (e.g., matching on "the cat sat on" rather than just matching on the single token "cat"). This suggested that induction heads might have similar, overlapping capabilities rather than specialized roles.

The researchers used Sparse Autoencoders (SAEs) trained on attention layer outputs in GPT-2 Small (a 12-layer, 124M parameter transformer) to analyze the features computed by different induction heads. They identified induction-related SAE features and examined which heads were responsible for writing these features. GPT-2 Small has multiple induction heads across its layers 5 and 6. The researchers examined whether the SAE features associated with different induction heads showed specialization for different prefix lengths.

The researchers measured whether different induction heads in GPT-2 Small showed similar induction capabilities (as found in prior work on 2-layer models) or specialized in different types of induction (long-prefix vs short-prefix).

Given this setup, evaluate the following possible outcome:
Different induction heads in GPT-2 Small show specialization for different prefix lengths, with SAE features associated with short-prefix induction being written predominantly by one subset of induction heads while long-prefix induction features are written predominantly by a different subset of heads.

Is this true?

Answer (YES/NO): YES